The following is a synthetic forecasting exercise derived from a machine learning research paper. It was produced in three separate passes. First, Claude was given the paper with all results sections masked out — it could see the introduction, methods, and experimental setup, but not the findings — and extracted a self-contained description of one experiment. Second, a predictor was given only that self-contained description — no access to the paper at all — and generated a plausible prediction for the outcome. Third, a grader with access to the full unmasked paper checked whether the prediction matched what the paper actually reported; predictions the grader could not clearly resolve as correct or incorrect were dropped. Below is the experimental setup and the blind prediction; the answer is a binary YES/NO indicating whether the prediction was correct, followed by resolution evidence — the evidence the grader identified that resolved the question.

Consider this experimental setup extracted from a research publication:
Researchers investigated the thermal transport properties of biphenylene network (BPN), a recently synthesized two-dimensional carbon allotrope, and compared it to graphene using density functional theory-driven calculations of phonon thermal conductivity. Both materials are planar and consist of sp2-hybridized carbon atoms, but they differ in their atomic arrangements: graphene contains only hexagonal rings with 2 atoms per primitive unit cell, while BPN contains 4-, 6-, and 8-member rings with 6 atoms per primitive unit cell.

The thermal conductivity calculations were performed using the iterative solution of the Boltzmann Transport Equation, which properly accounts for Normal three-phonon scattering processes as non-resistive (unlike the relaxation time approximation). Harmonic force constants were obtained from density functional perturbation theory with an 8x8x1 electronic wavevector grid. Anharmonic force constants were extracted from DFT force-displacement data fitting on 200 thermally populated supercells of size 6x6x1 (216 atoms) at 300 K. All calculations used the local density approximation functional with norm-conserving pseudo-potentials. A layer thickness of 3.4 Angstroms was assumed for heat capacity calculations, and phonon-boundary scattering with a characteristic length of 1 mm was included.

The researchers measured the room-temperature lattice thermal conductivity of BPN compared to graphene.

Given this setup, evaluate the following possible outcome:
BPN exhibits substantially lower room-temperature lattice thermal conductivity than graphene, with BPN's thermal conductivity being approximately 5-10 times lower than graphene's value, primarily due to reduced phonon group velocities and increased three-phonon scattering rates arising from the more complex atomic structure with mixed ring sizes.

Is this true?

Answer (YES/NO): NO